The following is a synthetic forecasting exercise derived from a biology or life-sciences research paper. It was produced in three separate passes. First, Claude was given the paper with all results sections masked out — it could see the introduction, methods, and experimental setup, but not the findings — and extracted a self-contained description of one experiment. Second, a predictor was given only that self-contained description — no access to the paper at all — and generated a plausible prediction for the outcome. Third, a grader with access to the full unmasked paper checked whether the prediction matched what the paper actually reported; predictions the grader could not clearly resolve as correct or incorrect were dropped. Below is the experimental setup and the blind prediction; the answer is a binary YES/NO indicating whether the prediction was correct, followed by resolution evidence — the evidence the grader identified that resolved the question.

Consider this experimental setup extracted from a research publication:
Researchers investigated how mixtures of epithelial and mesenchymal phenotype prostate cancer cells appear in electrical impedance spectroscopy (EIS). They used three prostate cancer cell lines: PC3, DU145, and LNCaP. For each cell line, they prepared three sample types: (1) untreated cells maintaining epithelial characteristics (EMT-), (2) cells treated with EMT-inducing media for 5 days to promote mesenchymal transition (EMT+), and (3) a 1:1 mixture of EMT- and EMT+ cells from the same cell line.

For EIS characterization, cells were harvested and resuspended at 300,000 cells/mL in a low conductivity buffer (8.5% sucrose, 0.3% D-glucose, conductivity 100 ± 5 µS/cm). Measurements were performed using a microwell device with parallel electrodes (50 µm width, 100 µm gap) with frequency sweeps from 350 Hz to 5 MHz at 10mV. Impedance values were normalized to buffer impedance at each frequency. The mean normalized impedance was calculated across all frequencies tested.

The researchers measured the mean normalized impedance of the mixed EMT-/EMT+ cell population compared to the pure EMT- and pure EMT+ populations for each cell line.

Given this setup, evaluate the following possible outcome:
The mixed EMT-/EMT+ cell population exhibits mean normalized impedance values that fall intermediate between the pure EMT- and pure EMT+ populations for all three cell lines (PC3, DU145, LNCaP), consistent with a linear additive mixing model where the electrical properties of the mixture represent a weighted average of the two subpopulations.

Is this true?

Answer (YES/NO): NO